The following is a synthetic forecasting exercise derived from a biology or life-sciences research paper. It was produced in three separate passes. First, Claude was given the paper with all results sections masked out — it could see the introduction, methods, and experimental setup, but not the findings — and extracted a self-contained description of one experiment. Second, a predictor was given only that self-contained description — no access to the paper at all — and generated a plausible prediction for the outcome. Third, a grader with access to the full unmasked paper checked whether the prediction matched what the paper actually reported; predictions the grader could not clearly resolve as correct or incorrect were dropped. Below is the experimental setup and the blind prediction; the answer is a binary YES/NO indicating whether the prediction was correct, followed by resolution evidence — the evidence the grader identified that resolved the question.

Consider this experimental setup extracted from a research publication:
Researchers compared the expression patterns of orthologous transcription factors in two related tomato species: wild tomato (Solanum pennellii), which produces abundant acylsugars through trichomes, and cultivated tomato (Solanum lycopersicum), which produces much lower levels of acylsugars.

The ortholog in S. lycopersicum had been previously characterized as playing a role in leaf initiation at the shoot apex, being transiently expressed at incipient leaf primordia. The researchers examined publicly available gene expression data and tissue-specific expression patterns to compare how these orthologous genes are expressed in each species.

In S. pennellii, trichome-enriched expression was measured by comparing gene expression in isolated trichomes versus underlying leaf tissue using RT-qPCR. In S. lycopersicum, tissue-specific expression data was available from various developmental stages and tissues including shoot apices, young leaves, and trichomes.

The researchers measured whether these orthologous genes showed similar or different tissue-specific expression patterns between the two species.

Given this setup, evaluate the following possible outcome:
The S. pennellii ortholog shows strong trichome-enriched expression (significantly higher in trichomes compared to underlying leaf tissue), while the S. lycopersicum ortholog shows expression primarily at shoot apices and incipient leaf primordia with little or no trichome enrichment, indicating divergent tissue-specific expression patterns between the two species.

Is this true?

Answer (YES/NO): NO